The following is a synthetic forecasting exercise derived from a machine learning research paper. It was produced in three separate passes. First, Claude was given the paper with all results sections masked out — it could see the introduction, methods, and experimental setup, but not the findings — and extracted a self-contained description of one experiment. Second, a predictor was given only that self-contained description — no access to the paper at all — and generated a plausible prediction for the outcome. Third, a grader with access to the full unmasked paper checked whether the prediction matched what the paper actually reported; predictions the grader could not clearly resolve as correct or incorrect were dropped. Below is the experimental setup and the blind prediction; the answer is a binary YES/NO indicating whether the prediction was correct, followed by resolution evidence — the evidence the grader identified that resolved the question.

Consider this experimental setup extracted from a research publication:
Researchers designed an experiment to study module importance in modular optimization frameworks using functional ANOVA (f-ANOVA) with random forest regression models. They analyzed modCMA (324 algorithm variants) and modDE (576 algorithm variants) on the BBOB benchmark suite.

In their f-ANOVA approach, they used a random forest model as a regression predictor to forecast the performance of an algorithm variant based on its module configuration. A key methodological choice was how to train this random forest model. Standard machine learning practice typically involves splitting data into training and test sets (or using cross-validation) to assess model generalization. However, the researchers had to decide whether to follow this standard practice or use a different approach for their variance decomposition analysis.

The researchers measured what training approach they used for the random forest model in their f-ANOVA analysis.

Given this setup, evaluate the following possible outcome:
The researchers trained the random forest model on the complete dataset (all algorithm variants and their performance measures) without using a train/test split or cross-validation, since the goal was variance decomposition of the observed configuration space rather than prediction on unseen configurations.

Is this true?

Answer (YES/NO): YES